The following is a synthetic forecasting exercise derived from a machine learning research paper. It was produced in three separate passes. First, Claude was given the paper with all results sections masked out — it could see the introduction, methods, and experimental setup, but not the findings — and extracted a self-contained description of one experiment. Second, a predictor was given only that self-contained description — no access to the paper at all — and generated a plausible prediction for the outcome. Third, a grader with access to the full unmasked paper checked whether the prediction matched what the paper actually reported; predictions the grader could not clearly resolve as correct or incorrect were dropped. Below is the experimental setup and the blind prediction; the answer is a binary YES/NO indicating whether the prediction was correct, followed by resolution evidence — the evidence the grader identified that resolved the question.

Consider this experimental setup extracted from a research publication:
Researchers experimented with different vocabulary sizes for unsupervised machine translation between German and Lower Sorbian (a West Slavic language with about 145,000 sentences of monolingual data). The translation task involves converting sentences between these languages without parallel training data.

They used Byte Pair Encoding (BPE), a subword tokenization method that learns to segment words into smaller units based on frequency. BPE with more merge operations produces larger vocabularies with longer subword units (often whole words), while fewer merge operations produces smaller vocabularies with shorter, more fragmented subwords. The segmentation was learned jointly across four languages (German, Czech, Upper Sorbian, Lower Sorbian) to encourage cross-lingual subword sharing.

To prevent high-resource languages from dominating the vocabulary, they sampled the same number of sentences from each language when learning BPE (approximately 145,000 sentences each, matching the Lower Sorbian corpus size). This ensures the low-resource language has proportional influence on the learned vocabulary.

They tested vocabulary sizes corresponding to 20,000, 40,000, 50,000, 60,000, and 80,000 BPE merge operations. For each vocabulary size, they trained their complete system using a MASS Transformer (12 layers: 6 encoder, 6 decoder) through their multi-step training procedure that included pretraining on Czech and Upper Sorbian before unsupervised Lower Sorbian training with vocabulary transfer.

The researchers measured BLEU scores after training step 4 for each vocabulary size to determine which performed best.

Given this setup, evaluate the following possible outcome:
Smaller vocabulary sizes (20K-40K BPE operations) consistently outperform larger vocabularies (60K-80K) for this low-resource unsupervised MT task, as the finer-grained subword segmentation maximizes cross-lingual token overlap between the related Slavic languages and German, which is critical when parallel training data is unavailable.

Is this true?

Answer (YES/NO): NO